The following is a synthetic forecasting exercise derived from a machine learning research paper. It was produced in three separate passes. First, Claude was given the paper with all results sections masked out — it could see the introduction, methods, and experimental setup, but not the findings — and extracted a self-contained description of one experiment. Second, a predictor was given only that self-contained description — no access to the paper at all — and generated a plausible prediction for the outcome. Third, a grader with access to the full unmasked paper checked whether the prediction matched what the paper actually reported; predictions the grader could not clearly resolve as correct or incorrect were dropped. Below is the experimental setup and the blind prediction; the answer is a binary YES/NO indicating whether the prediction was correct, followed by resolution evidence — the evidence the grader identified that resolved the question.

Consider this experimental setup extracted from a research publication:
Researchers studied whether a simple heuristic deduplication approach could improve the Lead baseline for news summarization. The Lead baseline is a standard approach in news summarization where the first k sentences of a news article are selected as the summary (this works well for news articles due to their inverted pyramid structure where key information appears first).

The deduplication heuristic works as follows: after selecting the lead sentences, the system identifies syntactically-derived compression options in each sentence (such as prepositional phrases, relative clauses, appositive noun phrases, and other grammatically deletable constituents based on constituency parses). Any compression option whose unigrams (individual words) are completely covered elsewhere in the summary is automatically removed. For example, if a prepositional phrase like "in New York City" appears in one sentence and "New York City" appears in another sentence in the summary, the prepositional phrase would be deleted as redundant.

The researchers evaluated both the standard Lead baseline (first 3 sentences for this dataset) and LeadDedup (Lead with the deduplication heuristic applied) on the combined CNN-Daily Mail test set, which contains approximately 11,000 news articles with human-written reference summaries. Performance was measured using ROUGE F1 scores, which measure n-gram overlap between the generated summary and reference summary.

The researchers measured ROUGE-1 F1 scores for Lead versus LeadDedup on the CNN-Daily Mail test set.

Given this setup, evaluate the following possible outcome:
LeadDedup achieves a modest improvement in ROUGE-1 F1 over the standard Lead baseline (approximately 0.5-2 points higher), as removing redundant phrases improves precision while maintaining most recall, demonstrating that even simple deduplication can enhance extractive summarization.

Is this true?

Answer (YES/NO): NO